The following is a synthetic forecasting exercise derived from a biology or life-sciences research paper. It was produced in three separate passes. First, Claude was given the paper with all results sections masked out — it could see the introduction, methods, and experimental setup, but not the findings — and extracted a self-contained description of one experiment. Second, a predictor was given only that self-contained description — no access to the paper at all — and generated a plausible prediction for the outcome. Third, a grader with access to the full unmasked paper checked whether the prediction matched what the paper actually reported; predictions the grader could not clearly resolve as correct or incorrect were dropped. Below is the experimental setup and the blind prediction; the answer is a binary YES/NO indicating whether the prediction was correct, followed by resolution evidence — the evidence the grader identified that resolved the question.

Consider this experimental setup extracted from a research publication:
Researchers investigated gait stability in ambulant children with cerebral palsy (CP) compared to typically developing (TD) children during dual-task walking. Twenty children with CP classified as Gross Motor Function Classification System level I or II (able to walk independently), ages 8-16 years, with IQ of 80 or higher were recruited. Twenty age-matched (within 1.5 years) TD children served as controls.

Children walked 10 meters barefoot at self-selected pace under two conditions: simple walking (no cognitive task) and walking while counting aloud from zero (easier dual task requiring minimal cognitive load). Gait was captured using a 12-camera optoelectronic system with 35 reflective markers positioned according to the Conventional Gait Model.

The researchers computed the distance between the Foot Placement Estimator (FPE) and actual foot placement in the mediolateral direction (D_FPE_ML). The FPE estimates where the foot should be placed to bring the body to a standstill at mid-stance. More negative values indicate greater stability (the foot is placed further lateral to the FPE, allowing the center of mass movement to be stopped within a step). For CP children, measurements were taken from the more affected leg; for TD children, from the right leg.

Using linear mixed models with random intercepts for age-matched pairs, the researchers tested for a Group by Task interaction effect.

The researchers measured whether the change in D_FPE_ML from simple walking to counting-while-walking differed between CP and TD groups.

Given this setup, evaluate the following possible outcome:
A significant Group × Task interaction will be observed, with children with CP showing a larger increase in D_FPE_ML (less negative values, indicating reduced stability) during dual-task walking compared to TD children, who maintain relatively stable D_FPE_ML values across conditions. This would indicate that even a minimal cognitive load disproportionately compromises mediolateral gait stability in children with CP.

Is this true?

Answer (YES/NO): NO